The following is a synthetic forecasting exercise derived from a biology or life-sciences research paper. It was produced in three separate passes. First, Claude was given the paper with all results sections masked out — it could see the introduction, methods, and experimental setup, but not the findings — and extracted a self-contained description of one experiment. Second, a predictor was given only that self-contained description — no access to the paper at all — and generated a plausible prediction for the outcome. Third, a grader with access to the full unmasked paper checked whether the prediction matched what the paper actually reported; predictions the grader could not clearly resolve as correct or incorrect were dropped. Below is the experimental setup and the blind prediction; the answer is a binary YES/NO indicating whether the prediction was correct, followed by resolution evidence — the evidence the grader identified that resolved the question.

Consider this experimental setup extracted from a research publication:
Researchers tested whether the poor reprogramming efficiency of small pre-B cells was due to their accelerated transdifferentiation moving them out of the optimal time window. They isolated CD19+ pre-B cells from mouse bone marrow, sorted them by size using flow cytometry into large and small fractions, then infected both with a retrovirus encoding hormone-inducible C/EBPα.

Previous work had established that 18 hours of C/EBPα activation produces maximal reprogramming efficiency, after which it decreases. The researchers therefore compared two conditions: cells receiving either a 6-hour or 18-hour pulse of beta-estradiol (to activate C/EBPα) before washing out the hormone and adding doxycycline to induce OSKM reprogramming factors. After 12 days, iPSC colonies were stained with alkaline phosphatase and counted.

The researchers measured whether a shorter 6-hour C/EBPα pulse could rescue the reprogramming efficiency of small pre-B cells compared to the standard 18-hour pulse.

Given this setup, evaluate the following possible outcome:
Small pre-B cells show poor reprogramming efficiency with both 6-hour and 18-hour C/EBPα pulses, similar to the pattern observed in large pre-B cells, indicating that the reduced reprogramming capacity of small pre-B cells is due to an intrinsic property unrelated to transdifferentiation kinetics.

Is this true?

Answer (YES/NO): NO